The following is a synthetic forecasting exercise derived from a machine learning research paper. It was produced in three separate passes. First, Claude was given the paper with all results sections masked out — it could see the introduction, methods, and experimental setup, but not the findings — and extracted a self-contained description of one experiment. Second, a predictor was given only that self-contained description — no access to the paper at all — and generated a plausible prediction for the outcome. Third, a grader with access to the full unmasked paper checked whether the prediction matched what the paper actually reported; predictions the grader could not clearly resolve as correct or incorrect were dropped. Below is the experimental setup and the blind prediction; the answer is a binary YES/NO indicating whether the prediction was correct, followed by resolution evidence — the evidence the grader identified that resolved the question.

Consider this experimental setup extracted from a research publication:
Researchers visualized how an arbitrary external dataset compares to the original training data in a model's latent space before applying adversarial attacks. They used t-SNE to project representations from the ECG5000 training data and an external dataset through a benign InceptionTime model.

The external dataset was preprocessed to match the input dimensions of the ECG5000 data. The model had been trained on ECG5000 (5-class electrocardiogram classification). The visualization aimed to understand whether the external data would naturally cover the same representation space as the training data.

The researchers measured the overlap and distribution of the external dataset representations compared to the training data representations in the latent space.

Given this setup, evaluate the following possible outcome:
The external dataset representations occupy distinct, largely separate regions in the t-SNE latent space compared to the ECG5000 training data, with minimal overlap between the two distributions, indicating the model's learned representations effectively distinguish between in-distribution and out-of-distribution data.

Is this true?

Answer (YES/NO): YES